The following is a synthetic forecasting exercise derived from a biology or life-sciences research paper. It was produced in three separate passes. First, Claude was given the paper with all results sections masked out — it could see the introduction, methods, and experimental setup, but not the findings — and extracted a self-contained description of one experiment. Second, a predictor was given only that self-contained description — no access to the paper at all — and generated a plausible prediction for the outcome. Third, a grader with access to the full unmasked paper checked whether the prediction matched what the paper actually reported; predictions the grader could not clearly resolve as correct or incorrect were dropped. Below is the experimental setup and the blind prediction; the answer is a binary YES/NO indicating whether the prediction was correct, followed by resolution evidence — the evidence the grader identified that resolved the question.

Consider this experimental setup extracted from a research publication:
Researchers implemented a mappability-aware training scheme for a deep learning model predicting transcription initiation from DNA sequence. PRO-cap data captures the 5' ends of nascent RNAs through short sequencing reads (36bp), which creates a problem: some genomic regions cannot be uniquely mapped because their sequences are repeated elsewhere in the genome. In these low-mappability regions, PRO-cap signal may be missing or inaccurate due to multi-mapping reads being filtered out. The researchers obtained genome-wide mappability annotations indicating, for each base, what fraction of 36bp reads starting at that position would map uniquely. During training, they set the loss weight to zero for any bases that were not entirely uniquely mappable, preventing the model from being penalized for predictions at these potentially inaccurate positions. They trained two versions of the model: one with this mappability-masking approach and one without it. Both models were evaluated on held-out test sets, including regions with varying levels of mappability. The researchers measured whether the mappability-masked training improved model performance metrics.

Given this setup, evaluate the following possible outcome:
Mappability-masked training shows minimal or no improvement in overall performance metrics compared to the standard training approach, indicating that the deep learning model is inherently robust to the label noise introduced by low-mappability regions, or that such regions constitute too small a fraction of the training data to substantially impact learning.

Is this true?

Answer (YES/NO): YES